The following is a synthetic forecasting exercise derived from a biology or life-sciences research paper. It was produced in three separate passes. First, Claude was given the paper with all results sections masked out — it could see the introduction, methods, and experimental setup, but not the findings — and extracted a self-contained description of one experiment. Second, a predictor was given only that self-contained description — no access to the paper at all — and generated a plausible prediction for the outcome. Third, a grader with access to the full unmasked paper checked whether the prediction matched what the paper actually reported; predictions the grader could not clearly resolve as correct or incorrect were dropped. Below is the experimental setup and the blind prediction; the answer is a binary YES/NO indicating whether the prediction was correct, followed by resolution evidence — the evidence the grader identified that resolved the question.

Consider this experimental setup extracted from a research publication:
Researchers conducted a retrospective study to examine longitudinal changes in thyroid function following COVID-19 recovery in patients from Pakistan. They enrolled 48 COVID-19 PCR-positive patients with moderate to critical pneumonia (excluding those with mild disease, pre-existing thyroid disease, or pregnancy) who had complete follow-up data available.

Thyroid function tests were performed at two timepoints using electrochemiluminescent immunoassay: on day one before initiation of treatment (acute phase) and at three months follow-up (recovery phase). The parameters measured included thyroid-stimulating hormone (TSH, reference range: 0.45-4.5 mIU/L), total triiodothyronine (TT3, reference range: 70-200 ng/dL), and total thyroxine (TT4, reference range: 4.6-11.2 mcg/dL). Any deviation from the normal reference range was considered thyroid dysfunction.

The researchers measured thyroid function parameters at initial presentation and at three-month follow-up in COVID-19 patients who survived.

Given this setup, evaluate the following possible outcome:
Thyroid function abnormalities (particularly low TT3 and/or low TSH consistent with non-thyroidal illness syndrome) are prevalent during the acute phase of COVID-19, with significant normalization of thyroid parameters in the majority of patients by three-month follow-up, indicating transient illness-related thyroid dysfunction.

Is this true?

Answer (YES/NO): NO